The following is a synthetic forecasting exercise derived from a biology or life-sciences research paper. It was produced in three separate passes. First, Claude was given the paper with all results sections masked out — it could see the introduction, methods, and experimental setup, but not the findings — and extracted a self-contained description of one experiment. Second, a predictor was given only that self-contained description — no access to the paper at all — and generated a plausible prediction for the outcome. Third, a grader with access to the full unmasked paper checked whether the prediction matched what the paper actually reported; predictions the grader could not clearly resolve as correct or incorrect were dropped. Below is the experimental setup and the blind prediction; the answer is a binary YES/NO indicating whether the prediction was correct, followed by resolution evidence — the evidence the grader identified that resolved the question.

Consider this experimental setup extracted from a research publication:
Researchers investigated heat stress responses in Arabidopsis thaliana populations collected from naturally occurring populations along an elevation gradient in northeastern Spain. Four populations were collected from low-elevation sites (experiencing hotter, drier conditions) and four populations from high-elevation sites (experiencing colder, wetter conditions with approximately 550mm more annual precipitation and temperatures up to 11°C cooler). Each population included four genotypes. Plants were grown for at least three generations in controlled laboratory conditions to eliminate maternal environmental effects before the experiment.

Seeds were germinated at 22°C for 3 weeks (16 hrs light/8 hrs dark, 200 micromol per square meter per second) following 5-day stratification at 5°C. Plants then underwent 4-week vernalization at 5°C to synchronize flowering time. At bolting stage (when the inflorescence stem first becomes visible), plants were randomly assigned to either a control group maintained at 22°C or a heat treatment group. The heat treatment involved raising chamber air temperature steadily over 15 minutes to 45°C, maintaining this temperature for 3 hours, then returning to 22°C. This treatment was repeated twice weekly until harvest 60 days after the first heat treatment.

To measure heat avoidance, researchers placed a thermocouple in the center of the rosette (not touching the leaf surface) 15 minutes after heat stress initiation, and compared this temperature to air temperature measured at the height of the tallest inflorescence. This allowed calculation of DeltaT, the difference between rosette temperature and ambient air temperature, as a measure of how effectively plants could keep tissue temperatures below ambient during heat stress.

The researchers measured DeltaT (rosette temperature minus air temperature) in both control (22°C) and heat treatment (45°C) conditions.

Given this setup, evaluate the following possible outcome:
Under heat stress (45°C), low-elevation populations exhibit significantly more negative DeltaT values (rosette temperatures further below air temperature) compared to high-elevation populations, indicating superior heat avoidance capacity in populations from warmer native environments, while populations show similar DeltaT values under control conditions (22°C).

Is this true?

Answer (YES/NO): NO